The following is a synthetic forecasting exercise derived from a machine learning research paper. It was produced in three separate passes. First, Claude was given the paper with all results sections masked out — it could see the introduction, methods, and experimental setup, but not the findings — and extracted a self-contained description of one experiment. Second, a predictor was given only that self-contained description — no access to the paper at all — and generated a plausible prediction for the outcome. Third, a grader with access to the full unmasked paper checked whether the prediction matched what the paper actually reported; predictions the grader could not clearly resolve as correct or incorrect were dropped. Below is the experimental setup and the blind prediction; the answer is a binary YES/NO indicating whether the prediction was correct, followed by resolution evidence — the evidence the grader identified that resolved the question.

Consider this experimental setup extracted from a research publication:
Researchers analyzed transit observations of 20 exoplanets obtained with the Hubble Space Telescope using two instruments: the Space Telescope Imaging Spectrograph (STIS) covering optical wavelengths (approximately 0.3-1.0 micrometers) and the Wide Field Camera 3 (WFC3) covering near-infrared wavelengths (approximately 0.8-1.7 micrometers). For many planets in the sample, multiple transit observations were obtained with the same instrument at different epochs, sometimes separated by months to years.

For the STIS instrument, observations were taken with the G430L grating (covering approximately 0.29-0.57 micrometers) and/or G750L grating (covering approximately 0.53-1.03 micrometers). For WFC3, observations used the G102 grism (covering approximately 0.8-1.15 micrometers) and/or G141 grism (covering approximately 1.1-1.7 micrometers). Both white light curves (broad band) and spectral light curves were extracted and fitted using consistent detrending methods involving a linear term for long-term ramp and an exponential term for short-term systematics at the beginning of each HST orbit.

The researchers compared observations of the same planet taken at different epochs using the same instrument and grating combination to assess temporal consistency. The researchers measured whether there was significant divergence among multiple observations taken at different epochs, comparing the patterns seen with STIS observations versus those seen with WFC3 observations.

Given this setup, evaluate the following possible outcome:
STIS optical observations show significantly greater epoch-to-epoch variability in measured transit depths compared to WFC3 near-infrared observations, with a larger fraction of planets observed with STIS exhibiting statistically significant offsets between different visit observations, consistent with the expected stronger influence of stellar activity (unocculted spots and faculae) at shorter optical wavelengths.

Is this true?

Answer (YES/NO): YES